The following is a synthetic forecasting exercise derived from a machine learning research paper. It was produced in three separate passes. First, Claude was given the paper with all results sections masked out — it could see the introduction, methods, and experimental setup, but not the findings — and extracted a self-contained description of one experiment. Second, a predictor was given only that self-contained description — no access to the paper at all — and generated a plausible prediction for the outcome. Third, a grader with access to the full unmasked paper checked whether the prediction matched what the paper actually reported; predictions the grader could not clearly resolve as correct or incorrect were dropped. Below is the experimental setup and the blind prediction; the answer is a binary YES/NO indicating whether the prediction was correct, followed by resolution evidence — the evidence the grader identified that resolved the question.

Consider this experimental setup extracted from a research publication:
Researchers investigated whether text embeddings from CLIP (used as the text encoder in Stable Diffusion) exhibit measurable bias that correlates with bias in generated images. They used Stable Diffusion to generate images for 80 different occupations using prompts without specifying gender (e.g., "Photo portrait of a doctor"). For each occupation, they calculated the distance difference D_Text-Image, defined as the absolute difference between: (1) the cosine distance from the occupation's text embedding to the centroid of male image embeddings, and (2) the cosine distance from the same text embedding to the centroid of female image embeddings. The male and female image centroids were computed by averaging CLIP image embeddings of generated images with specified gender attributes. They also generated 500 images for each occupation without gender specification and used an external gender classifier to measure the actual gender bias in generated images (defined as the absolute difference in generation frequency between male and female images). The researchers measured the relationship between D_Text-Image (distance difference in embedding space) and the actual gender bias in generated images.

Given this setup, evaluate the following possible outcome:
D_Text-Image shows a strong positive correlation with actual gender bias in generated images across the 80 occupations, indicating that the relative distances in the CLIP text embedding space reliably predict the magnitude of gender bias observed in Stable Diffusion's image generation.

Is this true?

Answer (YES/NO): YES